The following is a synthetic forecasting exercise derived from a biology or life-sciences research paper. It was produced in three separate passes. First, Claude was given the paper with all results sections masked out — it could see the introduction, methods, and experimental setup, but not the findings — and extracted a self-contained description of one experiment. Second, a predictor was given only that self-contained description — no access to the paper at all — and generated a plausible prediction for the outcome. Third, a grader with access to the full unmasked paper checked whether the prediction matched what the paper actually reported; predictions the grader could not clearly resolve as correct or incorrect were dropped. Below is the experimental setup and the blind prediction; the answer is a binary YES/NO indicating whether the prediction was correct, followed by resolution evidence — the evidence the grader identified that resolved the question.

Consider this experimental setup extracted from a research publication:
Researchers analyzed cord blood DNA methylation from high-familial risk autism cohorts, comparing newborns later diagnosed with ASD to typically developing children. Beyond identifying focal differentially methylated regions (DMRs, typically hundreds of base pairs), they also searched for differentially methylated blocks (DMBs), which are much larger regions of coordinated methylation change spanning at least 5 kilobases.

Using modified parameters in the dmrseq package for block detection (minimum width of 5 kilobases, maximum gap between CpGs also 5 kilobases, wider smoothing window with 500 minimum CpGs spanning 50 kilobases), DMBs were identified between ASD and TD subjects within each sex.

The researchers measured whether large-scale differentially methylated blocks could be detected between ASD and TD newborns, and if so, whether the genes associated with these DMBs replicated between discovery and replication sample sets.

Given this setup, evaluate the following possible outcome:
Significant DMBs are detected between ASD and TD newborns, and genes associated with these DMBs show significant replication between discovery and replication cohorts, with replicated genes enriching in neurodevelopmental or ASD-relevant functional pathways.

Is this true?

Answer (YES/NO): YES